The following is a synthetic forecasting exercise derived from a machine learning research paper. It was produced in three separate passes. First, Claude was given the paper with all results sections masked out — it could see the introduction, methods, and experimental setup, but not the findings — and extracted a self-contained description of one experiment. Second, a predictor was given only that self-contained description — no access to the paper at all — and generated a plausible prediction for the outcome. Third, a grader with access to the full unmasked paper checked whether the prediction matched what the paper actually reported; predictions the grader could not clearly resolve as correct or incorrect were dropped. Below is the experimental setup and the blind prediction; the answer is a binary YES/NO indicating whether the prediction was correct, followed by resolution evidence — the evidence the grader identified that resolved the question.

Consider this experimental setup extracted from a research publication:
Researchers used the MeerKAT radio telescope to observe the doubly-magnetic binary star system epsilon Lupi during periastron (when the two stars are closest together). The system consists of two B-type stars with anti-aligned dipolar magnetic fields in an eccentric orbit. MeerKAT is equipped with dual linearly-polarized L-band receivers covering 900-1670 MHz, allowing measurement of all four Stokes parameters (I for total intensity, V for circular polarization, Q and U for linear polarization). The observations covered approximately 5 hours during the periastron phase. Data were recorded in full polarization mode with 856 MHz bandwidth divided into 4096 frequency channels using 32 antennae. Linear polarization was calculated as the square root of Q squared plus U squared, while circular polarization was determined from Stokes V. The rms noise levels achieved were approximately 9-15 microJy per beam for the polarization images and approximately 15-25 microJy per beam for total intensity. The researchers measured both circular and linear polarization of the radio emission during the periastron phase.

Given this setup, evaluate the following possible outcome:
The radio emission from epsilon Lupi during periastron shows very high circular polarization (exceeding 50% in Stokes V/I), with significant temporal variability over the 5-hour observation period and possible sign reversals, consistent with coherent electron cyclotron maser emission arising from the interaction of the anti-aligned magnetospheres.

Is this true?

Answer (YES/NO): NO